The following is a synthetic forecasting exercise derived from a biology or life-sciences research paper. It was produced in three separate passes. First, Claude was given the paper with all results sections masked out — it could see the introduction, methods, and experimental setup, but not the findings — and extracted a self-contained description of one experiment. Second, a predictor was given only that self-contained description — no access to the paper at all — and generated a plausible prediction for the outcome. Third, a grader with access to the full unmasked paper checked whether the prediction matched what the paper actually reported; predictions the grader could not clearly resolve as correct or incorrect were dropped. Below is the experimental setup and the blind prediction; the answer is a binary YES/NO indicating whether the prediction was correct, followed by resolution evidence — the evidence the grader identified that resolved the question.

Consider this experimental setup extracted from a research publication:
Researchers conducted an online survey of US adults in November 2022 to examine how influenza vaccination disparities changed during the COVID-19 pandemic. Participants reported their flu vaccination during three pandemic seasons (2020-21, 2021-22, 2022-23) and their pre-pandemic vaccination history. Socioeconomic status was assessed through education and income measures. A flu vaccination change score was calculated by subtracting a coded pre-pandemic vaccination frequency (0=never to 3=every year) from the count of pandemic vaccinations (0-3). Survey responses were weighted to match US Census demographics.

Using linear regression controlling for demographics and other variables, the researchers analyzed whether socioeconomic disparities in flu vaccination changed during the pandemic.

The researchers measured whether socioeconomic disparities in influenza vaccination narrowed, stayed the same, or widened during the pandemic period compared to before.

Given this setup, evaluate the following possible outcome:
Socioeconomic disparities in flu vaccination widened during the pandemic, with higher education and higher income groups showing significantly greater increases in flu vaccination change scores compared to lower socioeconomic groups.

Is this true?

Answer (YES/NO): YES